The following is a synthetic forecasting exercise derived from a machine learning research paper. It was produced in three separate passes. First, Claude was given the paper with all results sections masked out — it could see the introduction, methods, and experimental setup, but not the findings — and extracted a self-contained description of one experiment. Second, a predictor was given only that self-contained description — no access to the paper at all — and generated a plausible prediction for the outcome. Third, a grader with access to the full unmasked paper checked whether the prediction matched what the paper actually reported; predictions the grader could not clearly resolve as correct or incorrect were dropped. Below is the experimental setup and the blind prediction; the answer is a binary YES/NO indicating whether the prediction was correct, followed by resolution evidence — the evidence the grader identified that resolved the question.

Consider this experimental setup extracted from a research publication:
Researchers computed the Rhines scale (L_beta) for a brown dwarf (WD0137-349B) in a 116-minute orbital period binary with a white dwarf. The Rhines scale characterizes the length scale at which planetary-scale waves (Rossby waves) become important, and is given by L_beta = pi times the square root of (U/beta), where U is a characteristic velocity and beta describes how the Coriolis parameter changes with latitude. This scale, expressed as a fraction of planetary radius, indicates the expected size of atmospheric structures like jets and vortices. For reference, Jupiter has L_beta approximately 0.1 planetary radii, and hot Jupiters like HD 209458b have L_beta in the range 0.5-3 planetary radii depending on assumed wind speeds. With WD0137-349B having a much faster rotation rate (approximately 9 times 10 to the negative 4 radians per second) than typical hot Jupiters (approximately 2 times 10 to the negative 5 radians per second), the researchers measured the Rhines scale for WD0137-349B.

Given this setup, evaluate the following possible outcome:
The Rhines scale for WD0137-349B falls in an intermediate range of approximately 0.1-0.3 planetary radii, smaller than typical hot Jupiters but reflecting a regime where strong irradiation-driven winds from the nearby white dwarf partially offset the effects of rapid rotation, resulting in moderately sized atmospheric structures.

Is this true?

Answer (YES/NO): YES